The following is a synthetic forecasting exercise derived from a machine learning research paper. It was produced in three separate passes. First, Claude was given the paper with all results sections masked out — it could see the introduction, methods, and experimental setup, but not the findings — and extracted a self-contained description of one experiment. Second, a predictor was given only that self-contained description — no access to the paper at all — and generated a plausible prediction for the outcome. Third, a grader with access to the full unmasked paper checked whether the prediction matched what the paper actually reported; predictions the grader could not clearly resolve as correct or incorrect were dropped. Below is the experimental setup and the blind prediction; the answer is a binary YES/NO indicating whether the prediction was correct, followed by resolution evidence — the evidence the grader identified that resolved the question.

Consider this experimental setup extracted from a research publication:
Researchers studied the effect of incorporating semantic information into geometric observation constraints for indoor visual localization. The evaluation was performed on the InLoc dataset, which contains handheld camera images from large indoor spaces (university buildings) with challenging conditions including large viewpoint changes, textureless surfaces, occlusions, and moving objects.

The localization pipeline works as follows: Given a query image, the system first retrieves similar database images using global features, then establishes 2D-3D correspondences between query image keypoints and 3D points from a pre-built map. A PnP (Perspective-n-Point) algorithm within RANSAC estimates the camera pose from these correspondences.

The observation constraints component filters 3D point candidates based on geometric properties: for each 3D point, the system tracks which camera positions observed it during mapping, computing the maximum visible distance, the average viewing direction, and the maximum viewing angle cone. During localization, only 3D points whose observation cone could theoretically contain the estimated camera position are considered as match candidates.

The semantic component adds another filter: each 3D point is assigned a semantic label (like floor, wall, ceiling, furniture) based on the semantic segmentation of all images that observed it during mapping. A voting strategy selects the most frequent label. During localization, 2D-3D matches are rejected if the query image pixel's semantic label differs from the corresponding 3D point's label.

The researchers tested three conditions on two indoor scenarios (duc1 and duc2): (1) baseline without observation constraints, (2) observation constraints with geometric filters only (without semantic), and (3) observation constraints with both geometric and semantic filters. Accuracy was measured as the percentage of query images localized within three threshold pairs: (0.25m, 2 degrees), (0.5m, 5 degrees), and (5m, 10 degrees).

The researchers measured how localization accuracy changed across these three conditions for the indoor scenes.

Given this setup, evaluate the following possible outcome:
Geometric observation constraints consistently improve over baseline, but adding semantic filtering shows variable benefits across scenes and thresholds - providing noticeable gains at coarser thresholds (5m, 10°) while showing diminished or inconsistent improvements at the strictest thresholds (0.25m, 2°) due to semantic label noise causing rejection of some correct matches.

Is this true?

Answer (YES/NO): NO